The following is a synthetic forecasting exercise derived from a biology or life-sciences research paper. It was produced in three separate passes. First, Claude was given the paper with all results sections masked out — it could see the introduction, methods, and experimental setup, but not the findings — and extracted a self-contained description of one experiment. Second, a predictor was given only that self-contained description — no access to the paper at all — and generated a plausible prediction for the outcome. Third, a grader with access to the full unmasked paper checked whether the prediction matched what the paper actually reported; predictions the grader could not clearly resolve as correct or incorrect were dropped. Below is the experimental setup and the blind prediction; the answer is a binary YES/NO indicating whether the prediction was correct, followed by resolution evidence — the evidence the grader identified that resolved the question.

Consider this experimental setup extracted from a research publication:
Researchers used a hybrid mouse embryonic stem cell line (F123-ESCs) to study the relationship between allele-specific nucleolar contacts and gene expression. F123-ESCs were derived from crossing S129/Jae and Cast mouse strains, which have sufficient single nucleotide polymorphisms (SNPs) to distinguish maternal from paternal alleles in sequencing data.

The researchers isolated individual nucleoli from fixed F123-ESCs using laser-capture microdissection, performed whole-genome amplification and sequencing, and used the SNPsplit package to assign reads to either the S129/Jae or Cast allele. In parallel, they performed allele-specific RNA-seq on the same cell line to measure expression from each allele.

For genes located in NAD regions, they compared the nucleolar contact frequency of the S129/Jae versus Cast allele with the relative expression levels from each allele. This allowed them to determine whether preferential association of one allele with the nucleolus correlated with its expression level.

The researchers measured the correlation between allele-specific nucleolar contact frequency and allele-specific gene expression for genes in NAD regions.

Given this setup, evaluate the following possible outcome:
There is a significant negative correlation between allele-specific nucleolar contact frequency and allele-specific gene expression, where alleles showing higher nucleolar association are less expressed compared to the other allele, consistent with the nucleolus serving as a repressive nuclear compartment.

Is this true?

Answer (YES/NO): YES